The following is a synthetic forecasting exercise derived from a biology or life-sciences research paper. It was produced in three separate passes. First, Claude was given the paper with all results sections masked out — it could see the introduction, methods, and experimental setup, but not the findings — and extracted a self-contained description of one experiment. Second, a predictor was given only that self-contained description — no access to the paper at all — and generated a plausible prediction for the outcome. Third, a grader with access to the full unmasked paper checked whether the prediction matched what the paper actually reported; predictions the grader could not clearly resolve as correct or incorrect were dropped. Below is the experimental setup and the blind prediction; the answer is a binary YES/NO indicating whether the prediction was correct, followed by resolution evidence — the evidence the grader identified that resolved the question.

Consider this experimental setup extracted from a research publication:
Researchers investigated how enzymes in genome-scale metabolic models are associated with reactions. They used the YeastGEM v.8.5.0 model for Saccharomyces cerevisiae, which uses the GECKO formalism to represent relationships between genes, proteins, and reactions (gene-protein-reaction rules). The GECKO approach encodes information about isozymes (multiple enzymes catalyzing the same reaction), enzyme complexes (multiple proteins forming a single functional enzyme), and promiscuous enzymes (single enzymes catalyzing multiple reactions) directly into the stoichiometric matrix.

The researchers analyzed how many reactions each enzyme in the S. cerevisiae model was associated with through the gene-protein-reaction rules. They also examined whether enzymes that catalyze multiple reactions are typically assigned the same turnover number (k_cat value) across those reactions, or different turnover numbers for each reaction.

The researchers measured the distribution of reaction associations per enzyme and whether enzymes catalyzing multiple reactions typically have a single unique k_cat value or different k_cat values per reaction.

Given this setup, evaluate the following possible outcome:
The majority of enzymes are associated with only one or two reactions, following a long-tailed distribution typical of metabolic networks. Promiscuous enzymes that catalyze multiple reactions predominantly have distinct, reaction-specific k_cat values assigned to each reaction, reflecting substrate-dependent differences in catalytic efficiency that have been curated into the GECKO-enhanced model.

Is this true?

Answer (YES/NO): NO